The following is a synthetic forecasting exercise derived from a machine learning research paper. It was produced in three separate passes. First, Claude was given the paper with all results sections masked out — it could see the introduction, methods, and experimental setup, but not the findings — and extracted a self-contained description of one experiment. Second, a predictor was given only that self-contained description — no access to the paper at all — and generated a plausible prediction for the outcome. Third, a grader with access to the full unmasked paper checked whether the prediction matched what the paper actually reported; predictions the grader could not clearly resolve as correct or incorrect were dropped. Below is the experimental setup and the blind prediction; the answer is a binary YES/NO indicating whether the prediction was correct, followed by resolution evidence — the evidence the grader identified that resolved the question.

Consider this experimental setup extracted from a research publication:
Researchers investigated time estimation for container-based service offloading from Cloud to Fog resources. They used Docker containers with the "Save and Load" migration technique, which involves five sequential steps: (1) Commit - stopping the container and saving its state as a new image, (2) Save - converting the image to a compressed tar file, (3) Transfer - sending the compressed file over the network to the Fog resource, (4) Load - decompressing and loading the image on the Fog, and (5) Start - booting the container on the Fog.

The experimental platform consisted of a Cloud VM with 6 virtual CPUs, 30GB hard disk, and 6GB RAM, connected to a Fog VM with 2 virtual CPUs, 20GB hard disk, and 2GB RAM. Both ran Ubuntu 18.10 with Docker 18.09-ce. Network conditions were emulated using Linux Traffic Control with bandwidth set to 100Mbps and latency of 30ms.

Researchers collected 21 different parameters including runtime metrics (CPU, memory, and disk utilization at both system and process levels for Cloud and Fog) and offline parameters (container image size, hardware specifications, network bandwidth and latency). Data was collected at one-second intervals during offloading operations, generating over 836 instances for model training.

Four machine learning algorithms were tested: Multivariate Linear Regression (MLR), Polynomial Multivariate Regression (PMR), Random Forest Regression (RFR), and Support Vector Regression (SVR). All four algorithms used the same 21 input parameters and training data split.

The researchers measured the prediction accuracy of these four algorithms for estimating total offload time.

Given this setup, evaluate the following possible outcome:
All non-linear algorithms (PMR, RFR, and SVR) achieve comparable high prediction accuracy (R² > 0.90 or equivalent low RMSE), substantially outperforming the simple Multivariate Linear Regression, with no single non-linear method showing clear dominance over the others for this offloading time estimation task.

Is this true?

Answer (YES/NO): NO